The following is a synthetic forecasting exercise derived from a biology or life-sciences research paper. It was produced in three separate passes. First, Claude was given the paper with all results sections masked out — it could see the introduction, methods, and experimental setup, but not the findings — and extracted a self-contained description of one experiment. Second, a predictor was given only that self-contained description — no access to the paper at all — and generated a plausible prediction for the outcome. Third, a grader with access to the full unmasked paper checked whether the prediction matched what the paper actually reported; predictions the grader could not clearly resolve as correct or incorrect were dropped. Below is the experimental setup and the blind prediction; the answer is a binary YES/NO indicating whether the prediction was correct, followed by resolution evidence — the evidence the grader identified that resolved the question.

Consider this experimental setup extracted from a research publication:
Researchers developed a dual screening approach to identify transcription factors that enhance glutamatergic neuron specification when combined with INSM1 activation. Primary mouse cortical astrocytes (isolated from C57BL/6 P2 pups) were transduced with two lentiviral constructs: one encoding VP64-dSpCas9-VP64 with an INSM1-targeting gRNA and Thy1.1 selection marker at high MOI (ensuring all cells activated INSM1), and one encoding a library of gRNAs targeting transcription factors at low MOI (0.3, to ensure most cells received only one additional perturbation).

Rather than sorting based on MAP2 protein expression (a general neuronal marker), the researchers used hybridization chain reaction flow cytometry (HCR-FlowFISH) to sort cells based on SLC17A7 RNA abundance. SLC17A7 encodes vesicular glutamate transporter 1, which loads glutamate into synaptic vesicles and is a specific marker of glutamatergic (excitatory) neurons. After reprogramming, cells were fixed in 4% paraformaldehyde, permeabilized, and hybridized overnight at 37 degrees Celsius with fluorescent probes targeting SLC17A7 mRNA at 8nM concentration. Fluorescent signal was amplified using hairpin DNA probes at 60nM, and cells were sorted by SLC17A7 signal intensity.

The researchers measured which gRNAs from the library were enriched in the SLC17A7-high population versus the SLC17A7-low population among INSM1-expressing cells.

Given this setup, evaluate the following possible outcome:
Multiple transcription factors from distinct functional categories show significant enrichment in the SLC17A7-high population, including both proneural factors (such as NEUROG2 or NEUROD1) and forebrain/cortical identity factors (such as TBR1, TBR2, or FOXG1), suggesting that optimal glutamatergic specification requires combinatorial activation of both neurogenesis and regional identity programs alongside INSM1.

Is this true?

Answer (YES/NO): NO